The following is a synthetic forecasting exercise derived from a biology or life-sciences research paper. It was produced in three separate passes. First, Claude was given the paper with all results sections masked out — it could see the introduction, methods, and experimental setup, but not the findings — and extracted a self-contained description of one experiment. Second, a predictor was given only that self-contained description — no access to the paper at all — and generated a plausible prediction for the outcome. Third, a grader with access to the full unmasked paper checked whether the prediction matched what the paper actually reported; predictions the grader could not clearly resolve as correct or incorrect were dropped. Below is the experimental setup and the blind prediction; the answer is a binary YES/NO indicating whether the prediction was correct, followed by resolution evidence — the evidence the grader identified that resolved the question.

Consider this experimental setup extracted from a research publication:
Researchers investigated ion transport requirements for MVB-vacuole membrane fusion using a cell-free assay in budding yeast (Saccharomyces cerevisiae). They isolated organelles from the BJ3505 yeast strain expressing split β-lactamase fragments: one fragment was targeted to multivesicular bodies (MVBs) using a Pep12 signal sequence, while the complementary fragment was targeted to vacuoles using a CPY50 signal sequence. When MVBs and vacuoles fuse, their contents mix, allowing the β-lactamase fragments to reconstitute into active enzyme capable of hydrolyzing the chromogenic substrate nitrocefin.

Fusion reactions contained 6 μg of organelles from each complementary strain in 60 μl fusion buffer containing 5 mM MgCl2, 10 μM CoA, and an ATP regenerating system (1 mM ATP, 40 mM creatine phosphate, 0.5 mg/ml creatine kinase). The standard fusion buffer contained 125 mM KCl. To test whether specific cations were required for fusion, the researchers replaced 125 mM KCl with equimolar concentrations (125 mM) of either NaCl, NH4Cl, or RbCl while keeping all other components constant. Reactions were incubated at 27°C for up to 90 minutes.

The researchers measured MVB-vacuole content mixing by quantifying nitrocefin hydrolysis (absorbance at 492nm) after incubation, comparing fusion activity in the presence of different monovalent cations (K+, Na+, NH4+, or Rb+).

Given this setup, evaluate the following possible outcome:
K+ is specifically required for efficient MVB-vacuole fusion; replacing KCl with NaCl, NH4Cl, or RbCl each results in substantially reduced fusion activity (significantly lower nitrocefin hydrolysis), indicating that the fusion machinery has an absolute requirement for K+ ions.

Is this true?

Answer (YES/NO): NO